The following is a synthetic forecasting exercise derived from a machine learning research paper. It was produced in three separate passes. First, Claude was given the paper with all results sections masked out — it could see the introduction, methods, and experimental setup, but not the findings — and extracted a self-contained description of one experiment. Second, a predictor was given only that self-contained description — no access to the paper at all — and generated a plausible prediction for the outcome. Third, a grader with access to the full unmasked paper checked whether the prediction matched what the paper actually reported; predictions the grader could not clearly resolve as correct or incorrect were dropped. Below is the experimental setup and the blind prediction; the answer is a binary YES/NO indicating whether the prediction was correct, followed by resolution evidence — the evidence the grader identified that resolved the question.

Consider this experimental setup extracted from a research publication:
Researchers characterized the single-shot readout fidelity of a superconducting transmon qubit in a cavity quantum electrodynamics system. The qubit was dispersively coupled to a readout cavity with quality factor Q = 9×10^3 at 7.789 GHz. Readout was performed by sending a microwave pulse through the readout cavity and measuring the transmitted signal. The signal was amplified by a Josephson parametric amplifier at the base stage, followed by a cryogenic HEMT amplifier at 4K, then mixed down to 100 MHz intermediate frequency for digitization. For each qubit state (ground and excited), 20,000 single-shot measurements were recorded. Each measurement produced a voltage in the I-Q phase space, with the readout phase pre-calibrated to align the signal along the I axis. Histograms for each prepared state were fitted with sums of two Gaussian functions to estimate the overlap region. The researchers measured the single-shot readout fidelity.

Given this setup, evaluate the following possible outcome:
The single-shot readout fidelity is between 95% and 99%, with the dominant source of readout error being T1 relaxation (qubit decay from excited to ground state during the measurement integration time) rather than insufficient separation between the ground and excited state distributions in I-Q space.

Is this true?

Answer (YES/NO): NO